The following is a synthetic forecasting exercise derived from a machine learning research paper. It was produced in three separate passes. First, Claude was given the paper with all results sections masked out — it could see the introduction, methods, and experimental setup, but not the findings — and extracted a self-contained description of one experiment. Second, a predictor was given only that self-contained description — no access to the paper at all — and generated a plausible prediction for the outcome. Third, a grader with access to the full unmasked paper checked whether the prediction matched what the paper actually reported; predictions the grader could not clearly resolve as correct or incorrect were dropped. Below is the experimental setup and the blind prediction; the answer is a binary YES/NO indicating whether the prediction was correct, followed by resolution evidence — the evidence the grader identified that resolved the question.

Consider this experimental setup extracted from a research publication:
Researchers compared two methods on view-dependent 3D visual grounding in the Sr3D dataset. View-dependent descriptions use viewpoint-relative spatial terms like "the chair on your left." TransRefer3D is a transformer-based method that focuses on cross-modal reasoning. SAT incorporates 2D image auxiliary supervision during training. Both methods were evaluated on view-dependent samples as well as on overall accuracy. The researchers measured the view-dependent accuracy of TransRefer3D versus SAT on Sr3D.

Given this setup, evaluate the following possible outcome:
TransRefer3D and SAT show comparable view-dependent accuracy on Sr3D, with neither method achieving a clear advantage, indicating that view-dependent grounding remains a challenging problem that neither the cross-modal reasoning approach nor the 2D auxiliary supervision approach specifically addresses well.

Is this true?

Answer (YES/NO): YES